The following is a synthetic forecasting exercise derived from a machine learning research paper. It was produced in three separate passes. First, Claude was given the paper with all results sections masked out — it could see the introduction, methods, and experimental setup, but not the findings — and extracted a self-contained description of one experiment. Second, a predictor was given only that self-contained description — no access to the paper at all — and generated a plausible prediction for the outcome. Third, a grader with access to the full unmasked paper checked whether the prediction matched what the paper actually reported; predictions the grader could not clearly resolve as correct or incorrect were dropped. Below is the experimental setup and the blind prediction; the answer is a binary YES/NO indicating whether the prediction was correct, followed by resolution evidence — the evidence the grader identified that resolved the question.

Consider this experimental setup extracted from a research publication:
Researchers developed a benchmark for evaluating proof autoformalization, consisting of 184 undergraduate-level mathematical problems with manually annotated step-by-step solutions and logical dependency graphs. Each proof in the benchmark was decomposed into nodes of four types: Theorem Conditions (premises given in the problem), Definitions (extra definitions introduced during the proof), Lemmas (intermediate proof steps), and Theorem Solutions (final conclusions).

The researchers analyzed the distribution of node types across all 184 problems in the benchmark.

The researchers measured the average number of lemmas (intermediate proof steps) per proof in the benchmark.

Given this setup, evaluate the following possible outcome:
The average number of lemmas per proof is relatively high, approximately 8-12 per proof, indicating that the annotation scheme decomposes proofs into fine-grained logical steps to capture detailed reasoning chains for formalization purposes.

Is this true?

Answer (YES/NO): NO